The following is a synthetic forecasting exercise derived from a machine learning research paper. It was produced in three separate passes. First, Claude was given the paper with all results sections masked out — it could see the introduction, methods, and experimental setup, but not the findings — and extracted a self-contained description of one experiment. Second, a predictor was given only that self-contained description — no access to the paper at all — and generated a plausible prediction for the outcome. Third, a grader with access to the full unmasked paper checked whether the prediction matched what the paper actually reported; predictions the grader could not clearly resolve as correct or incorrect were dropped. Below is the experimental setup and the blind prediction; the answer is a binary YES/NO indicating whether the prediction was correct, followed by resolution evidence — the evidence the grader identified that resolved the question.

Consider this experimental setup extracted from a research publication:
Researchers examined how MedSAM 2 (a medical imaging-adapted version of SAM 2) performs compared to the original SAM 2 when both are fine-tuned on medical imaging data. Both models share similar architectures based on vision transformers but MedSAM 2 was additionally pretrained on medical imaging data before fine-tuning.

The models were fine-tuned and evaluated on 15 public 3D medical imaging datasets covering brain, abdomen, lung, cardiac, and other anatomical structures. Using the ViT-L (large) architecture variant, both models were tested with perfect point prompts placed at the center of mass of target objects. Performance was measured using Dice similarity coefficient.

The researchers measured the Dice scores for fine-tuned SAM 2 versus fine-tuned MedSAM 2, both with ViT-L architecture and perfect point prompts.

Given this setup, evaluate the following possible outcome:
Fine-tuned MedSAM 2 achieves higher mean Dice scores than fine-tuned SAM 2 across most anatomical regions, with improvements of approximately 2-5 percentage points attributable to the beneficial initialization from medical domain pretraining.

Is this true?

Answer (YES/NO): NO